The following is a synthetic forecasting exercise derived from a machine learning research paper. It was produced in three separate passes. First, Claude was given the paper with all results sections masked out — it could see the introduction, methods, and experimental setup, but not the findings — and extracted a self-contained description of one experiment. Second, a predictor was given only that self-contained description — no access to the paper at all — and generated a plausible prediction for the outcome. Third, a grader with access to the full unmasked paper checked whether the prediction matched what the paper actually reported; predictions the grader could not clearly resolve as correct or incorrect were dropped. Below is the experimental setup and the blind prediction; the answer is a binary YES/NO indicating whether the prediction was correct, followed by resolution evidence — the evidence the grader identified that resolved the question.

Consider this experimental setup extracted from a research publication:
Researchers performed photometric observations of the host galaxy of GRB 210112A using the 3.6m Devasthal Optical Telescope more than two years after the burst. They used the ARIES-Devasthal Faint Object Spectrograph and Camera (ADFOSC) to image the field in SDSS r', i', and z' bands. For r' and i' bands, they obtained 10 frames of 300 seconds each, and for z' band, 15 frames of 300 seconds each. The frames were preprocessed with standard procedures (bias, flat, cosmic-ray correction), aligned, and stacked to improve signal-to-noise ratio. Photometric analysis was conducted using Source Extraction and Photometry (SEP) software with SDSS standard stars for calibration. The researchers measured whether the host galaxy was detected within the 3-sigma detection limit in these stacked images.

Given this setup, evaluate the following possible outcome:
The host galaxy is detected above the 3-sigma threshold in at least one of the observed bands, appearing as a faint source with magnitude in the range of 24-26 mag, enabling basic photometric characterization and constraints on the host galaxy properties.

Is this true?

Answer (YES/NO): NO